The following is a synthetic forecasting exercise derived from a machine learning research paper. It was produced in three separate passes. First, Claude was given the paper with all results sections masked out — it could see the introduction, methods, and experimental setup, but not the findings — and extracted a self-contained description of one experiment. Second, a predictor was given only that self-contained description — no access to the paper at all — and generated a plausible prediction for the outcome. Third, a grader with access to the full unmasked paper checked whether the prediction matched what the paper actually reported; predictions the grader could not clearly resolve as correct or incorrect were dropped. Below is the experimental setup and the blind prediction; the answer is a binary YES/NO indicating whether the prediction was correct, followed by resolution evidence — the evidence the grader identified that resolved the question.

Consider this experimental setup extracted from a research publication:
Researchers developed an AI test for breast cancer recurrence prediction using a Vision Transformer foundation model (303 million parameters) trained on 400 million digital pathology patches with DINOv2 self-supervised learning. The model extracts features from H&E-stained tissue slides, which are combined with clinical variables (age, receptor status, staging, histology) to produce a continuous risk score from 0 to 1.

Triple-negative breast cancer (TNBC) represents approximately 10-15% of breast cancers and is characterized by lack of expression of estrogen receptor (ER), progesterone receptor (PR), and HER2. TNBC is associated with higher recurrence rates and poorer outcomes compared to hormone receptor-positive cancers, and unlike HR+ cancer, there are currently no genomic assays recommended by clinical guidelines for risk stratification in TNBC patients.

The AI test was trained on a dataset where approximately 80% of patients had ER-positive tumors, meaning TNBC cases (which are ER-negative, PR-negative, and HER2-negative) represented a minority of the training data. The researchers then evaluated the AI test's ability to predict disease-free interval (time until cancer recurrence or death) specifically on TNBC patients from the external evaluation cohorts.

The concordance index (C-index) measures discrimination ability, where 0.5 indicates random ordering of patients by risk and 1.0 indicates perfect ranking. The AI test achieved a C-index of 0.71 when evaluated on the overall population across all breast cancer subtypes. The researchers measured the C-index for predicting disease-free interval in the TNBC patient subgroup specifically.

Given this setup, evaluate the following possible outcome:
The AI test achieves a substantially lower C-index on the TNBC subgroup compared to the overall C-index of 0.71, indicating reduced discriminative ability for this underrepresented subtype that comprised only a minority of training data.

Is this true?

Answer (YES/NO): NO